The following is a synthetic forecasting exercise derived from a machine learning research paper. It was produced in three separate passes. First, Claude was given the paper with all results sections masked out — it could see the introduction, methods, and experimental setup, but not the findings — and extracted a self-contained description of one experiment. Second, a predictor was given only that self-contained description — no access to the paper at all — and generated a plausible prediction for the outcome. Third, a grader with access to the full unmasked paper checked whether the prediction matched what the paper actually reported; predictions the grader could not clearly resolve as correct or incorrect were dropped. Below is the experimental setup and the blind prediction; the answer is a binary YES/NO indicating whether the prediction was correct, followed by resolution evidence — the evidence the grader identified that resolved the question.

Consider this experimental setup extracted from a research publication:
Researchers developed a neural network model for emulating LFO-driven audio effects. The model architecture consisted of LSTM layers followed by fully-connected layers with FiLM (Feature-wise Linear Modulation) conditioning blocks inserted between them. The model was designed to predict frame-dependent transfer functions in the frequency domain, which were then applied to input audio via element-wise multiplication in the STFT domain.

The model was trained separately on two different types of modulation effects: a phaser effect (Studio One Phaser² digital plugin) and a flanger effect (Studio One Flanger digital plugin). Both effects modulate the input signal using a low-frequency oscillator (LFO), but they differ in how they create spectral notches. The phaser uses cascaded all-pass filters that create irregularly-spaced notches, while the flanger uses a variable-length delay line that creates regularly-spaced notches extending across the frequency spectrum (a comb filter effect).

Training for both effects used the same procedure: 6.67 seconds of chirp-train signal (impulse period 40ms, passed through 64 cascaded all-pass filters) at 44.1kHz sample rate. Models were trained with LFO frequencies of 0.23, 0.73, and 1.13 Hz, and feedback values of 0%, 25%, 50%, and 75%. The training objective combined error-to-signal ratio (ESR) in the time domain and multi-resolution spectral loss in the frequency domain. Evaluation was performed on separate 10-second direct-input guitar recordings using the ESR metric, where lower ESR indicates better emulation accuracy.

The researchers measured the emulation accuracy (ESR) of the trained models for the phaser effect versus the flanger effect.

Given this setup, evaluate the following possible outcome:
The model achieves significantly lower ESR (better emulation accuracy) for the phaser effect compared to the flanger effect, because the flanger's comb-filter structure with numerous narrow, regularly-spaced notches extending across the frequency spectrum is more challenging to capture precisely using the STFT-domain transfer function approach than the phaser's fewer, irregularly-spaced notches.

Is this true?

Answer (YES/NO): YES